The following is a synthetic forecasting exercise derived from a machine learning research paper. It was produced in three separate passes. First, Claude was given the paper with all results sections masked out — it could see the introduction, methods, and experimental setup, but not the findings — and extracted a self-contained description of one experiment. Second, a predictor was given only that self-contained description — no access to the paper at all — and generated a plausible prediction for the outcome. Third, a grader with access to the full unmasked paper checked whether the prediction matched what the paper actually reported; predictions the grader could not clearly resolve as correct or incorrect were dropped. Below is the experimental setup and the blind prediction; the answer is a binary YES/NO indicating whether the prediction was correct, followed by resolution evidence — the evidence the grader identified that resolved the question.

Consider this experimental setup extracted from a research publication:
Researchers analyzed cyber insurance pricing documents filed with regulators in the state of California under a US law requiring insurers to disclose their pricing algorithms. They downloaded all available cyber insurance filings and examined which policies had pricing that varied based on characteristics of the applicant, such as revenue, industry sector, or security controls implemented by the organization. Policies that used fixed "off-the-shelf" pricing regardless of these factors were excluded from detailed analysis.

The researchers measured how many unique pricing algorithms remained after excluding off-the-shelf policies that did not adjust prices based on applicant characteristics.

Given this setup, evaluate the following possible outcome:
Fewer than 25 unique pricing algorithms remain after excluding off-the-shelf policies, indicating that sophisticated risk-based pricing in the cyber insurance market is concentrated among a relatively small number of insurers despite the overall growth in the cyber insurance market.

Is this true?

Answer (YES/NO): NO